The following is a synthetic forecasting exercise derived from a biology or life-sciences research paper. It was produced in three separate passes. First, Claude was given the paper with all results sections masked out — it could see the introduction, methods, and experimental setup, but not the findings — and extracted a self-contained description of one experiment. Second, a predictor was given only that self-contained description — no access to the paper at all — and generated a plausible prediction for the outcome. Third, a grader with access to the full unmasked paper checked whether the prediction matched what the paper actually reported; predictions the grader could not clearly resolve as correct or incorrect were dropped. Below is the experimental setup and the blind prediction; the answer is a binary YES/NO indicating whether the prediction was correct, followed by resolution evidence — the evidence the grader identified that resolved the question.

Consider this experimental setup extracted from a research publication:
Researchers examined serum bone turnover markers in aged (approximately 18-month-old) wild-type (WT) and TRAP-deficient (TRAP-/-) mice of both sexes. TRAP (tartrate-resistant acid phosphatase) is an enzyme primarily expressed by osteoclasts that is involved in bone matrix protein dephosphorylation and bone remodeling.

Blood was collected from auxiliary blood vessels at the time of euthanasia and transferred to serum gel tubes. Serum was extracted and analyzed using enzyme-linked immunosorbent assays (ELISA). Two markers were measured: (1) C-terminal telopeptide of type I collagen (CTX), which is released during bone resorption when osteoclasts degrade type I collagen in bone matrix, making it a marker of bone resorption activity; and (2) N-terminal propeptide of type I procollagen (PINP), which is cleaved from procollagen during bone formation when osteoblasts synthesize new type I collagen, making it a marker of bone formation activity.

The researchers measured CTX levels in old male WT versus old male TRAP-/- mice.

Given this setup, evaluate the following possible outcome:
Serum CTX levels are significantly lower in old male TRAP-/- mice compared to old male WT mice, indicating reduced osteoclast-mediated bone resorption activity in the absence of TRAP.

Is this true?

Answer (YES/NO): YES